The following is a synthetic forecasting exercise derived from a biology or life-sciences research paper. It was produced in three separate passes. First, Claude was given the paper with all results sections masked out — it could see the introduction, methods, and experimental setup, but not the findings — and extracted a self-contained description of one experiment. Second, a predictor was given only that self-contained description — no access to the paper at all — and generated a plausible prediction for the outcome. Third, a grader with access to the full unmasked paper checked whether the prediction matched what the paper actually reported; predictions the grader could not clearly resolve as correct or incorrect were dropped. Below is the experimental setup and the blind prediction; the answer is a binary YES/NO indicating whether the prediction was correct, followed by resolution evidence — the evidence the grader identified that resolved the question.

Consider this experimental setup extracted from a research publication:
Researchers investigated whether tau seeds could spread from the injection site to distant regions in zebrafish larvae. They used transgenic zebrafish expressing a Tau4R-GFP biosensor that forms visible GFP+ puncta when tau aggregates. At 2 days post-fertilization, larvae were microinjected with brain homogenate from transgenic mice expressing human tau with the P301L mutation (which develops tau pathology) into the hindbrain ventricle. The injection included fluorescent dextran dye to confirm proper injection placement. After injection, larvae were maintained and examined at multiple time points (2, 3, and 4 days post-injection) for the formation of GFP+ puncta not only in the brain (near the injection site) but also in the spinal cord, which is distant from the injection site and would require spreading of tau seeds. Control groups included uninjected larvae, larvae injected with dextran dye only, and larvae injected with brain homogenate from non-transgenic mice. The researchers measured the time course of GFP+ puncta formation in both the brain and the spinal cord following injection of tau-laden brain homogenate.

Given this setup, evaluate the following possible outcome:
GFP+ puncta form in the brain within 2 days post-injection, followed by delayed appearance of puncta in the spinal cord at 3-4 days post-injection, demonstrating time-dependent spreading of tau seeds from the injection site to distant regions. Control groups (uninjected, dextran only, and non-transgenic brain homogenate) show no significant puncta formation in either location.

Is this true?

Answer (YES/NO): NO